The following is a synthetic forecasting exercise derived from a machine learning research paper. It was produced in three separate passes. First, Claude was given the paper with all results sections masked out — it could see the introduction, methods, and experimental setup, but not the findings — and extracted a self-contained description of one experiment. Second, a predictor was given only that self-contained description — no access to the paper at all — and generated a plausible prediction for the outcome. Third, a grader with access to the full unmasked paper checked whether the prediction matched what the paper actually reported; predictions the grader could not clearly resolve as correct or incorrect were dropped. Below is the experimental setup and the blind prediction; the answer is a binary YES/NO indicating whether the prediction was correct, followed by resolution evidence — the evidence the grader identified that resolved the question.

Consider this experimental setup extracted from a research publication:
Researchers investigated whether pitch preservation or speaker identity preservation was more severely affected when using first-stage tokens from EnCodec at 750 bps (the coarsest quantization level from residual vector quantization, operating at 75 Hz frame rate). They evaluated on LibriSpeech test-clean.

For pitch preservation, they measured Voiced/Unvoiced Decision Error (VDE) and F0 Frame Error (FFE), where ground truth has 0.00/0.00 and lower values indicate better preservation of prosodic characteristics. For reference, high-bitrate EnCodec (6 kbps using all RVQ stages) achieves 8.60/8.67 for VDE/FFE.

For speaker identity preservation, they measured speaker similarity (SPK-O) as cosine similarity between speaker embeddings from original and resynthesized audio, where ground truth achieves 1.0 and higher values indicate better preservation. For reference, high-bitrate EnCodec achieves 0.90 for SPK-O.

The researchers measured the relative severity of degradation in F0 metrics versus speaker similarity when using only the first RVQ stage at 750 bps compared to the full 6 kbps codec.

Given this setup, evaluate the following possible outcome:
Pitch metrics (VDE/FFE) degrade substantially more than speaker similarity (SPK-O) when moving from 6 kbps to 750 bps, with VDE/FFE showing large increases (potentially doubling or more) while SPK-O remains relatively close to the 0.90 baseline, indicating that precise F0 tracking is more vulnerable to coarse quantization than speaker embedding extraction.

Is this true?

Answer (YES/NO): NO